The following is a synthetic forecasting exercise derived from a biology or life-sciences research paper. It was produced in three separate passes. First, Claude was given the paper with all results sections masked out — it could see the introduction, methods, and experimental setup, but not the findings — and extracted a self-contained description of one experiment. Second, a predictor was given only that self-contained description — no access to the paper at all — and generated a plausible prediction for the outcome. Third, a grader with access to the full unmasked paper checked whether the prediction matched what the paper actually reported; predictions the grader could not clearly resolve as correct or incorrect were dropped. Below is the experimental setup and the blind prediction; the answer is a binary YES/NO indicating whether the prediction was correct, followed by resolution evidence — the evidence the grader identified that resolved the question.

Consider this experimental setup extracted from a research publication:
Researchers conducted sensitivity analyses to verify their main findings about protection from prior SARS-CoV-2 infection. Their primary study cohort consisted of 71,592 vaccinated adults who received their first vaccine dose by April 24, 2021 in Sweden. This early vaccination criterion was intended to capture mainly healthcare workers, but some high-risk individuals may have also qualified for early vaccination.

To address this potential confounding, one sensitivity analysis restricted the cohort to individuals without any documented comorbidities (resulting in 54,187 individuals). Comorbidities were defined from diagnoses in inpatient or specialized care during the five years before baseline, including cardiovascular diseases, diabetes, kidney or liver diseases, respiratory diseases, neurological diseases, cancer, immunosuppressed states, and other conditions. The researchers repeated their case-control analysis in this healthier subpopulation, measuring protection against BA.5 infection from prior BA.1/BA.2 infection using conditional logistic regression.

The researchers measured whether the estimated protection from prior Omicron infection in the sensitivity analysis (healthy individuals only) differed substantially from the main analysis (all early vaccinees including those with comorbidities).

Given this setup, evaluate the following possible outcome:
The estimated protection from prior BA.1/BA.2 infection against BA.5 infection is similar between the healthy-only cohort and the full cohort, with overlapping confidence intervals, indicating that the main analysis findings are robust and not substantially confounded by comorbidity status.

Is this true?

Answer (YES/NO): YES